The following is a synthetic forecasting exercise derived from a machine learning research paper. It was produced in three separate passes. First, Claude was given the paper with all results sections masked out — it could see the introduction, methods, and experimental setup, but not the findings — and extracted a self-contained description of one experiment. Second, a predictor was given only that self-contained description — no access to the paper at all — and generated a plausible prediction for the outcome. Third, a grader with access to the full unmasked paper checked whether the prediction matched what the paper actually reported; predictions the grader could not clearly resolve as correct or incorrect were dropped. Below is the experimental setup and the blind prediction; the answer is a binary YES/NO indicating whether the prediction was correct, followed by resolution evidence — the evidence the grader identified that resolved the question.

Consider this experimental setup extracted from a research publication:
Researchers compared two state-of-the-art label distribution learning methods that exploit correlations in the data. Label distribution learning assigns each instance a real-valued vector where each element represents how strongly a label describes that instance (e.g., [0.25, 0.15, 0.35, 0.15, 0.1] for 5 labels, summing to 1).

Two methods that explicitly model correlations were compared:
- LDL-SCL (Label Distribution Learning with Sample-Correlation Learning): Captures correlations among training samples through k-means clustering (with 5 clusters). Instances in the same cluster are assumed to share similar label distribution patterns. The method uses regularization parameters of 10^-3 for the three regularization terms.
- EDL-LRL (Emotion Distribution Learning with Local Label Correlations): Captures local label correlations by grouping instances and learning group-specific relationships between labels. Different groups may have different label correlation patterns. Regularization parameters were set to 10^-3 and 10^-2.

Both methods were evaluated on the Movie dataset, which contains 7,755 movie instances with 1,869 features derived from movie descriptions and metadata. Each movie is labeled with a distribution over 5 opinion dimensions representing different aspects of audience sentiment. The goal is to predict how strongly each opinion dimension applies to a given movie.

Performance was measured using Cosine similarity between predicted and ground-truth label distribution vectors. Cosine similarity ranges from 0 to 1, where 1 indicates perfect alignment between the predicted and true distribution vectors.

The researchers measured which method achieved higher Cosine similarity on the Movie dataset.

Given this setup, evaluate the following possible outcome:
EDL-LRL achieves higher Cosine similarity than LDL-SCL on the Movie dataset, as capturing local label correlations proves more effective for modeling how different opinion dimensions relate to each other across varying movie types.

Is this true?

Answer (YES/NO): NO